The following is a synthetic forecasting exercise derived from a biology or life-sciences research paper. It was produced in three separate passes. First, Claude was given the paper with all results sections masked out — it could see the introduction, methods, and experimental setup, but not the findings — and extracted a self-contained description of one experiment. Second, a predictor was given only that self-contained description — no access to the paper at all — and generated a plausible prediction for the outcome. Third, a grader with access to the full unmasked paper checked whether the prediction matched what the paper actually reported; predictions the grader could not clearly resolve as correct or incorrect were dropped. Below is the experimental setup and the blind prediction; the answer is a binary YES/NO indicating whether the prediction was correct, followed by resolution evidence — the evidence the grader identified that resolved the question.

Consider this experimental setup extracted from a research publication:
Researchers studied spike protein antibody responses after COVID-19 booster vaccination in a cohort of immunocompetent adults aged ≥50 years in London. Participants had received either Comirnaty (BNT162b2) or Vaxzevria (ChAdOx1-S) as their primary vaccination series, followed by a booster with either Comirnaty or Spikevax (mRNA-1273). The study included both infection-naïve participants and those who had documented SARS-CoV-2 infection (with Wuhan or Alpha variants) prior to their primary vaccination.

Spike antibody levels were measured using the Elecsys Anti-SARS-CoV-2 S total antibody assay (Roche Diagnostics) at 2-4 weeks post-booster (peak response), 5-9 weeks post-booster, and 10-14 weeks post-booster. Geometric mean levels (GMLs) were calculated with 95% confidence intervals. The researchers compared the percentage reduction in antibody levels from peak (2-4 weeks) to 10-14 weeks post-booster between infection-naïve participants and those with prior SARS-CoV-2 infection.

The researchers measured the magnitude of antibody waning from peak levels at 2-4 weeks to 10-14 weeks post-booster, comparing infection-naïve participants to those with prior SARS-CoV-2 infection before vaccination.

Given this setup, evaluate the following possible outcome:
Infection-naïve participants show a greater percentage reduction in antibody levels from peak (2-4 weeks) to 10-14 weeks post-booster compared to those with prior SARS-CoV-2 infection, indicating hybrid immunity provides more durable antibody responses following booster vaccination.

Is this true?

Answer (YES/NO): YES